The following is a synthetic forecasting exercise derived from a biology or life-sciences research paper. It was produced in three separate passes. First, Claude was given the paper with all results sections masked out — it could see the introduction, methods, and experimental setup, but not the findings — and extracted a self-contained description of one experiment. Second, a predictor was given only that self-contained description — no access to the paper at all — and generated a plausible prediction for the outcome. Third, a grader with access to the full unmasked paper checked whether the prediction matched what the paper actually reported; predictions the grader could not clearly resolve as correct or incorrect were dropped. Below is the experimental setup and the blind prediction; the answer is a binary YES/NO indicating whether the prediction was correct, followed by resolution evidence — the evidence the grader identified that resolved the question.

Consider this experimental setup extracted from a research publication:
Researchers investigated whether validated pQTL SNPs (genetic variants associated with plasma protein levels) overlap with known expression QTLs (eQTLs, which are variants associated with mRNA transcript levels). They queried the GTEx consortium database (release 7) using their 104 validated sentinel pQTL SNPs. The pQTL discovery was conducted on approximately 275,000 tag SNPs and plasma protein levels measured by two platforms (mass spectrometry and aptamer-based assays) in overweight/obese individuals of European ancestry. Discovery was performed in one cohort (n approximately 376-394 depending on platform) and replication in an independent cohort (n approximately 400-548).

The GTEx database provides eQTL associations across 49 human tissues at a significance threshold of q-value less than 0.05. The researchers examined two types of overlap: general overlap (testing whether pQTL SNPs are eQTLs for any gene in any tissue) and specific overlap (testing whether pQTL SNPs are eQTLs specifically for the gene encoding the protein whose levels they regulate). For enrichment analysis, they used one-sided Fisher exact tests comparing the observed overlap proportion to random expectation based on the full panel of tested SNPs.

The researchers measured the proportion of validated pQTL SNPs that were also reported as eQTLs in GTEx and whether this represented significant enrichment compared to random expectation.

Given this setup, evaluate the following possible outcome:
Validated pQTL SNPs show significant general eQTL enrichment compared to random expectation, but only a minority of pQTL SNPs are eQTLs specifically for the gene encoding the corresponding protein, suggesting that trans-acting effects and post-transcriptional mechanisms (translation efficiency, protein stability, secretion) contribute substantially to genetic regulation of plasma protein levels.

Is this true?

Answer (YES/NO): NO